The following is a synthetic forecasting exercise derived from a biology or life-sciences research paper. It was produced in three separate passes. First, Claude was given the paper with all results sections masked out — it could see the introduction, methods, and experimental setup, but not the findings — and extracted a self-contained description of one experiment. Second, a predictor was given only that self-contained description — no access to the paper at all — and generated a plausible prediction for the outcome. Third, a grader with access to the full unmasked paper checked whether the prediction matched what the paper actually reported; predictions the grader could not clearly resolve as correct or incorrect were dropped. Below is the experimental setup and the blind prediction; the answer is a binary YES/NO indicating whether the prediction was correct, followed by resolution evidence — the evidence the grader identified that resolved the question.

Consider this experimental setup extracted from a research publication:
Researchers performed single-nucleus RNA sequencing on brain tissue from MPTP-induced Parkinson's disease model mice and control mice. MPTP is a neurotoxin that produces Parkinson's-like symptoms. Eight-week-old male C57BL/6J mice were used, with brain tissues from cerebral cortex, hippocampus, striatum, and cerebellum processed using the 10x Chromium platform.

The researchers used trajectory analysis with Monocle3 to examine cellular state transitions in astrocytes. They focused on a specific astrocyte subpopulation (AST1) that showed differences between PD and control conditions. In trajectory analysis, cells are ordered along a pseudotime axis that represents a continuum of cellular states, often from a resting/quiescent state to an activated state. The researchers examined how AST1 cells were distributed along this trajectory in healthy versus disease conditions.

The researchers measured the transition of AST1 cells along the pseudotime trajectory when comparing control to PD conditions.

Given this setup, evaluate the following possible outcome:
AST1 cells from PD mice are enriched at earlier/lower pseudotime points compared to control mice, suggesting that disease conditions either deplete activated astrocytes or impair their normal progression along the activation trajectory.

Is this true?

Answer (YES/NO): NO